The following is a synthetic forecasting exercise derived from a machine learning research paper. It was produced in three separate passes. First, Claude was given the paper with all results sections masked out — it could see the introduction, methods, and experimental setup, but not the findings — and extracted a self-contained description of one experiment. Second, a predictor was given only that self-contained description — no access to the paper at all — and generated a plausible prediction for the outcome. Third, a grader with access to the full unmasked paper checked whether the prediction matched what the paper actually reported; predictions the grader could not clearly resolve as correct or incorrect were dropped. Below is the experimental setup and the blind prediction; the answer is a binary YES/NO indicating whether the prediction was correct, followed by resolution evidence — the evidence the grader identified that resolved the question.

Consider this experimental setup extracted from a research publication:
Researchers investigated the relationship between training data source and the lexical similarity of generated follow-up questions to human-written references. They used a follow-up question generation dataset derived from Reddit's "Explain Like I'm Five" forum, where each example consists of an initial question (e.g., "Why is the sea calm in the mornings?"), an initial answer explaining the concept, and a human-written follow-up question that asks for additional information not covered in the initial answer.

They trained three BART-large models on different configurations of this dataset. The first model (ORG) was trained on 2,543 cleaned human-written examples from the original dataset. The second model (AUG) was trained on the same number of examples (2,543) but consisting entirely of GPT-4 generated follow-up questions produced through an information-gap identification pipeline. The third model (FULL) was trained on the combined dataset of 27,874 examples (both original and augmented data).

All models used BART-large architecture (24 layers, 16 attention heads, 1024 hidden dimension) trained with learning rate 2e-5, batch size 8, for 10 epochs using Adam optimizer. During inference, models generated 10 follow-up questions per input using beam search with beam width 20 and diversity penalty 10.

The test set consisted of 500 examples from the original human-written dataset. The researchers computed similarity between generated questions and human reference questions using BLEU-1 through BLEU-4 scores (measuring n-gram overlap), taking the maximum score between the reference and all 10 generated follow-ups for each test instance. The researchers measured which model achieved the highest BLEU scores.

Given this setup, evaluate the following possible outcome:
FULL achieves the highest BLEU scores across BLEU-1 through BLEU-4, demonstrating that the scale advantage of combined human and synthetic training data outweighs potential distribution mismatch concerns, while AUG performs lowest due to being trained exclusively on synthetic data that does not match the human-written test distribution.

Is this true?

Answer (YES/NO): NO